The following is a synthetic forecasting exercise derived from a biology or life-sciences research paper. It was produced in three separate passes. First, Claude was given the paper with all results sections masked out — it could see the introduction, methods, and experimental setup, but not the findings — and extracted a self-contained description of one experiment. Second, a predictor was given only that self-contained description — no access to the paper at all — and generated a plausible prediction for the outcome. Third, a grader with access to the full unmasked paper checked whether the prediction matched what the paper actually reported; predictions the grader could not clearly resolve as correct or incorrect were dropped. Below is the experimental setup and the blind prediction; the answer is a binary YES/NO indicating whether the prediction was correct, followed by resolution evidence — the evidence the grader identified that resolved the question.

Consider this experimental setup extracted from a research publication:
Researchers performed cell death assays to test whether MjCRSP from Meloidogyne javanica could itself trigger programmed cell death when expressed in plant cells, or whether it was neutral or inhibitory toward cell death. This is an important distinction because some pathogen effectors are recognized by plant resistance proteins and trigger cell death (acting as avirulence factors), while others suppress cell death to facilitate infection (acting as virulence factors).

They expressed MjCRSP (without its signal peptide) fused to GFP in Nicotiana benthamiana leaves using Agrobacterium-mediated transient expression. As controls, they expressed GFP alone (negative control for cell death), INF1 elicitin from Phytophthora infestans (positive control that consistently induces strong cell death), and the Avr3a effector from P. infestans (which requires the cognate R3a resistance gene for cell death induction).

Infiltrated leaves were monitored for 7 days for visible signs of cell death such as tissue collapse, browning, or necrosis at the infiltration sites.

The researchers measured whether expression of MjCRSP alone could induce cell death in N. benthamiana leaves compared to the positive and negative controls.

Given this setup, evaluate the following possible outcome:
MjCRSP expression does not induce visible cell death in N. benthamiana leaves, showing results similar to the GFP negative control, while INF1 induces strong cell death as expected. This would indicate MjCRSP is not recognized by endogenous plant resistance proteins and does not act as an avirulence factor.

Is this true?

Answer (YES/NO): YES